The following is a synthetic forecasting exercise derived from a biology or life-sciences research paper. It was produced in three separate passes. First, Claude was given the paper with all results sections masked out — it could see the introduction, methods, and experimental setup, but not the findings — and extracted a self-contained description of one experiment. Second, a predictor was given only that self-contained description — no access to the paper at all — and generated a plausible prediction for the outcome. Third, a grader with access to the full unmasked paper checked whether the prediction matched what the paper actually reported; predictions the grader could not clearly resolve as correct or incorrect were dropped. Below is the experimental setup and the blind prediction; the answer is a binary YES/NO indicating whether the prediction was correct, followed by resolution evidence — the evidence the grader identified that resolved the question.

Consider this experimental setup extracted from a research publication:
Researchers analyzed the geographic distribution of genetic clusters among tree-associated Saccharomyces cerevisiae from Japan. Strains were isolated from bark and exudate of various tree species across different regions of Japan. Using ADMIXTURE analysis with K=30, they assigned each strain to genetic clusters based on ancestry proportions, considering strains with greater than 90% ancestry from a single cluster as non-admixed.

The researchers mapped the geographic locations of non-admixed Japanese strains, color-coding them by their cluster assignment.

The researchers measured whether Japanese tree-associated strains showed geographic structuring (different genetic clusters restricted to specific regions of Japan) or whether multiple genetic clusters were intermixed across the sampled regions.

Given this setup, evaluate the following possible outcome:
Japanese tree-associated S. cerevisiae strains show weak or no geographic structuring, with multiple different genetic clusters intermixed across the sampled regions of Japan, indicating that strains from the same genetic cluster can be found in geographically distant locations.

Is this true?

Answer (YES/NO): NO